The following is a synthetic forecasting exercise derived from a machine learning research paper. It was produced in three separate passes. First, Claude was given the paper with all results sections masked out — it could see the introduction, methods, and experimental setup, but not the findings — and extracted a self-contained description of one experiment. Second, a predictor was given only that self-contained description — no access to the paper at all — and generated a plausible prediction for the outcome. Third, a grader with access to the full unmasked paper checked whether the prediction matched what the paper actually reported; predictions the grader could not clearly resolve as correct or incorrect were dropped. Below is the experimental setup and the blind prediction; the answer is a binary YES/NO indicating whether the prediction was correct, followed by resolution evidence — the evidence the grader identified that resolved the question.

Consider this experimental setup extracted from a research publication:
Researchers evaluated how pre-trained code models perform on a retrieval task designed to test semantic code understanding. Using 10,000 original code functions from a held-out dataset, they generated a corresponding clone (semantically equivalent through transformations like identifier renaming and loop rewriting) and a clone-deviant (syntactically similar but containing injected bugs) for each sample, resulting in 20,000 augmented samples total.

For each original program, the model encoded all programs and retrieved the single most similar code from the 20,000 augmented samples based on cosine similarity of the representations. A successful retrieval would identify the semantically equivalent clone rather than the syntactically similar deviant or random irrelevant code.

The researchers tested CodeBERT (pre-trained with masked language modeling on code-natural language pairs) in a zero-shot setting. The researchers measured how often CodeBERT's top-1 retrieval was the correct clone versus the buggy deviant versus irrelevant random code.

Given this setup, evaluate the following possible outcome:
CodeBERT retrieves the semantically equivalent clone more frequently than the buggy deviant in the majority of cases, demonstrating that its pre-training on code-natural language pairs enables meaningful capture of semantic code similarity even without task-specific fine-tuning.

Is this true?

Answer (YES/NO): NO